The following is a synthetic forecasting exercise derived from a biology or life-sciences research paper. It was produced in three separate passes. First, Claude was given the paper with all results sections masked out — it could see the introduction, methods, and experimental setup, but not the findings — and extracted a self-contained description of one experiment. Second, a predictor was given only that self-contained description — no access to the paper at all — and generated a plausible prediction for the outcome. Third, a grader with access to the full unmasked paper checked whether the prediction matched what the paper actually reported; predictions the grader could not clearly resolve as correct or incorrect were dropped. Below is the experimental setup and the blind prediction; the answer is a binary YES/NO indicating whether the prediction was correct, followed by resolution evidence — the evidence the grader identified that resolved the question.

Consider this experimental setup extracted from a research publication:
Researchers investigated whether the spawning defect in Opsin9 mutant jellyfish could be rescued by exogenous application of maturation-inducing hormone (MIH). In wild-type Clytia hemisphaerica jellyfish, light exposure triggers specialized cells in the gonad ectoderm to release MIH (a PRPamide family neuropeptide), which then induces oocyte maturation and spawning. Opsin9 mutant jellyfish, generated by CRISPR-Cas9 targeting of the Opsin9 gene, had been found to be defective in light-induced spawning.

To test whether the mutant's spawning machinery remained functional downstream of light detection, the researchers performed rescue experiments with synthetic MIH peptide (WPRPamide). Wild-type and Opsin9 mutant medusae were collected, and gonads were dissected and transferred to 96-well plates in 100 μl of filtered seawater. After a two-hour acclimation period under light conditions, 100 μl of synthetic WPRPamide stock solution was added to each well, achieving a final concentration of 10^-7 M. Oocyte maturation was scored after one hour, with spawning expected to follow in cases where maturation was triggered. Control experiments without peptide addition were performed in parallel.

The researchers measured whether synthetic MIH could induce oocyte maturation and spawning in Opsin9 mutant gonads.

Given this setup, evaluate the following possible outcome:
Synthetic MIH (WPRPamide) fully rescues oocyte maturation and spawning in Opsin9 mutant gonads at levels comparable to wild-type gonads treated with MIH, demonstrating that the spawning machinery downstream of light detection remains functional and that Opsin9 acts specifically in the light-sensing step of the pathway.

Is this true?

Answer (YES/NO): YES